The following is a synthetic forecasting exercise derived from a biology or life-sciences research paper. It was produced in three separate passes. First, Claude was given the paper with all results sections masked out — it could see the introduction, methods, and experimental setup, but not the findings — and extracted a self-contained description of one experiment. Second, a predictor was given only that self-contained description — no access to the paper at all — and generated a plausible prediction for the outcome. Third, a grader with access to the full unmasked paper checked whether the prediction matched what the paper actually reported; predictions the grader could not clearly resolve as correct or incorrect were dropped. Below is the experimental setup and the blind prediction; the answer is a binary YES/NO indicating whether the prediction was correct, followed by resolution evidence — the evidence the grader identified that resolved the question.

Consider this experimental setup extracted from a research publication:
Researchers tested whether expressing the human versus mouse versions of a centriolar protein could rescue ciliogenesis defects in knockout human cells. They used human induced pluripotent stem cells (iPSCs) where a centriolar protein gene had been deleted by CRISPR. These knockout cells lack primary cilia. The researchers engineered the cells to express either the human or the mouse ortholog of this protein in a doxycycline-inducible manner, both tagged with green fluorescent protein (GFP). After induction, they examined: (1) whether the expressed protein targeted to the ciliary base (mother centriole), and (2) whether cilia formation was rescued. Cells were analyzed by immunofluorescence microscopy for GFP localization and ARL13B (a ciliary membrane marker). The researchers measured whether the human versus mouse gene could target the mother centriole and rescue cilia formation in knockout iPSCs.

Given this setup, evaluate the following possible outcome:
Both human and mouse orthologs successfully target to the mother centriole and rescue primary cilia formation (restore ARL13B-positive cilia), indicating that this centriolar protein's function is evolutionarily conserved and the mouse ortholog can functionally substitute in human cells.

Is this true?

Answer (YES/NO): NO